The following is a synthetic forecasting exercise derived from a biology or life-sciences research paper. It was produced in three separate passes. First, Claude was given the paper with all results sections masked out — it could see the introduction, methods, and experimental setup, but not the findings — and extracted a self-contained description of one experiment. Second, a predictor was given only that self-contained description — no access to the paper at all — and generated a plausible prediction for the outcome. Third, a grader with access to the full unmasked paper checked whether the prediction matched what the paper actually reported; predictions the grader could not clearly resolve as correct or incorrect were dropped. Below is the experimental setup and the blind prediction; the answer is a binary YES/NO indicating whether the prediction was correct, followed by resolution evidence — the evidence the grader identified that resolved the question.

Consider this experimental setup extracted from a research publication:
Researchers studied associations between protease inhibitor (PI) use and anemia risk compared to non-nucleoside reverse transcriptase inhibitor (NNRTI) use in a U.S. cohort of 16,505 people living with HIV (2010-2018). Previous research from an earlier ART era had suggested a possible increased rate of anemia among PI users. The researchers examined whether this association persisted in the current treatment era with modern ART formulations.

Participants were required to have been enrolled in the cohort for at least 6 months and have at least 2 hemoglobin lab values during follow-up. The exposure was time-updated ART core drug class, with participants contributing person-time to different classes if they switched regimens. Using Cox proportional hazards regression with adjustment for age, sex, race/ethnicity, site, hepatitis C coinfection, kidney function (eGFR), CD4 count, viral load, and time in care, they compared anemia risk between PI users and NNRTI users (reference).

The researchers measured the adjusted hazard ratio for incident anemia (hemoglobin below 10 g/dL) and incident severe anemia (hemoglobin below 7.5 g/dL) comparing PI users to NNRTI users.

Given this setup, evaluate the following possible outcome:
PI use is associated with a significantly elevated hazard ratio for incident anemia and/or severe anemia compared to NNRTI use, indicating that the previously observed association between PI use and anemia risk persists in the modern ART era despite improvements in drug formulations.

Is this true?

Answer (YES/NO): NO